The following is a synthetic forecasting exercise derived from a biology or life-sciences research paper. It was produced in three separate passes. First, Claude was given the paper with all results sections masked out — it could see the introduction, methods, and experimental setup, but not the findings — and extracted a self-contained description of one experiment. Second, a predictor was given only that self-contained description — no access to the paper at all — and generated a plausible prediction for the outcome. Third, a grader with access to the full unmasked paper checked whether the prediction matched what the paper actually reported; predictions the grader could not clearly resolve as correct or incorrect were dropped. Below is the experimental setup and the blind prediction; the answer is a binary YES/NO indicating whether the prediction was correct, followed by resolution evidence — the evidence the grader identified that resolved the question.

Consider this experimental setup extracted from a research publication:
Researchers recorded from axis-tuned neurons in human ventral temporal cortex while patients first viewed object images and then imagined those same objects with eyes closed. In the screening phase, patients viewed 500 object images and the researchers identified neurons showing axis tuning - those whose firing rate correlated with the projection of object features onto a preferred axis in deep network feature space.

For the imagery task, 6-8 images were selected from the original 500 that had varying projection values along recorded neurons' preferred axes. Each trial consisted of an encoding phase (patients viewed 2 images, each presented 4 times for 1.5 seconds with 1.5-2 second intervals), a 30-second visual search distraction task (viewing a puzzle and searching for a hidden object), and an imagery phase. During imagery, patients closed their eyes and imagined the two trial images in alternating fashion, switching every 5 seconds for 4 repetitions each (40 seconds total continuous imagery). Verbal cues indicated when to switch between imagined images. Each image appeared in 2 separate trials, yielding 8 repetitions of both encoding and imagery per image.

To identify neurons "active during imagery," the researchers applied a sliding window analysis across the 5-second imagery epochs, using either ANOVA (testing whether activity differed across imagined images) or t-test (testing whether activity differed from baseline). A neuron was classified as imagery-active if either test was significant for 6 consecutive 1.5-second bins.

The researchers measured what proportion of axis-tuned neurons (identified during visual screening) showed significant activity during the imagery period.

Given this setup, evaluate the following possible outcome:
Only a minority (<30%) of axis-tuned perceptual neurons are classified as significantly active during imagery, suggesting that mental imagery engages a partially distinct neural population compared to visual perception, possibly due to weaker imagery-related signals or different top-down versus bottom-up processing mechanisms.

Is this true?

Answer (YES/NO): NO